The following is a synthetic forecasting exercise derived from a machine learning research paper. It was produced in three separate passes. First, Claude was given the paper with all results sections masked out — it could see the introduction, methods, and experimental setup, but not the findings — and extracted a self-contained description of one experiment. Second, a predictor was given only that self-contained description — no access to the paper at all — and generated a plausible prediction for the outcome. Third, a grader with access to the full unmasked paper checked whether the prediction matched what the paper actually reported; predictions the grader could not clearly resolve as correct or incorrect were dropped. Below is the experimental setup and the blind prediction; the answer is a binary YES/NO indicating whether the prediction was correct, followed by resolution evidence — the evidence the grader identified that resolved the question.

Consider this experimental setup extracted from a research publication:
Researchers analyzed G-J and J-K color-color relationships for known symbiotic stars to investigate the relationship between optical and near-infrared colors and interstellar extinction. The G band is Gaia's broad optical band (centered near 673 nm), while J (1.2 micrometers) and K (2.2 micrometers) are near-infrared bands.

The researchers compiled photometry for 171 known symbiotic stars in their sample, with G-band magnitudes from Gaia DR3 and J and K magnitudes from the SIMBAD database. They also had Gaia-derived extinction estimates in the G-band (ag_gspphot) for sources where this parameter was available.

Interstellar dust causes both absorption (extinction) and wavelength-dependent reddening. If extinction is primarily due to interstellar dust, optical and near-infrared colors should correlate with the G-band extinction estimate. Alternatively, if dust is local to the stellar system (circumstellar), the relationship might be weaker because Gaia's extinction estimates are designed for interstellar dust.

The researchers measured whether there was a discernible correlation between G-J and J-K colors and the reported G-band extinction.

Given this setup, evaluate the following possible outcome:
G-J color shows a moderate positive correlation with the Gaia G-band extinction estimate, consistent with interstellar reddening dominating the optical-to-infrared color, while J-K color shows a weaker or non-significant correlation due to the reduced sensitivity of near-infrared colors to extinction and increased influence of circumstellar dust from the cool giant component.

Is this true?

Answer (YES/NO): NO